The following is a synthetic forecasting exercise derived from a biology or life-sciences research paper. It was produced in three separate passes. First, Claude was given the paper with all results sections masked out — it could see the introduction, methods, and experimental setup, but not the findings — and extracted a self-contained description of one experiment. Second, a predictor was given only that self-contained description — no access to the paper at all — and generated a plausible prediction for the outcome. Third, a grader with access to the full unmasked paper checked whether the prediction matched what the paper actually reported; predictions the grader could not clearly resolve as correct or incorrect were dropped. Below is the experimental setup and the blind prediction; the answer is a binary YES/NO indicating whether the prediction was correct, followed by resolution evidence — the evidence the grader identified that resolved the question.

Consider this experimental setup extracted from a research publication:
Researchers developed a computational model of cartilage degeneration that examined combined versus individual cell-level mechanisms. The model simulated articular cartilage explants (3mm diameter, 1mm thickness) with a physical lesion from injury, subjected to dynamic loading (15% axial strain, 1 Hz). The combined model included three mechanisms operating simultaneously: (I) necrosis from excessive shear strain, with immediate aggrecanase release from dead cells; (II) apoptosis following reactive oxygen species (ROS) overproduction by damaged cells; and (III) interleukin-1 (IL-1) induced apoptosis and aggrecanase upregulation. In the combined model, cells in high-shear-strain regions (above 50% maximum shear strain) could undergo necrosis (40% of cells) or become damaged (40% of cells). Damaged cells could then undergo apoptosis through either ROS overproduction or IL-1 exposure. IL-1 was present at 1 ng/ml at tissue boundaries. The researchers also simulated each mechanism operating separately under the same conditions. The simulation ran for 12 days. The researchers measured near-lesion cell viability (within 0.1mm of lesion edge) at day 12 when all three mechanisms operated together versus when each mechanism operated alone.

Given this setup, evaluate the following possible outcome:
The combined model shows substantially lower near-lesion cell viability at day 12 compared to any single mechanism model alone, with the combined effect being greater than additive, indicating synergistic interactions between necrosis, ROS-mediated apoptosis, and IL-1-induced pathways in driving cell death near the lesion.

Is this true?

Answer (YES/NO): NO